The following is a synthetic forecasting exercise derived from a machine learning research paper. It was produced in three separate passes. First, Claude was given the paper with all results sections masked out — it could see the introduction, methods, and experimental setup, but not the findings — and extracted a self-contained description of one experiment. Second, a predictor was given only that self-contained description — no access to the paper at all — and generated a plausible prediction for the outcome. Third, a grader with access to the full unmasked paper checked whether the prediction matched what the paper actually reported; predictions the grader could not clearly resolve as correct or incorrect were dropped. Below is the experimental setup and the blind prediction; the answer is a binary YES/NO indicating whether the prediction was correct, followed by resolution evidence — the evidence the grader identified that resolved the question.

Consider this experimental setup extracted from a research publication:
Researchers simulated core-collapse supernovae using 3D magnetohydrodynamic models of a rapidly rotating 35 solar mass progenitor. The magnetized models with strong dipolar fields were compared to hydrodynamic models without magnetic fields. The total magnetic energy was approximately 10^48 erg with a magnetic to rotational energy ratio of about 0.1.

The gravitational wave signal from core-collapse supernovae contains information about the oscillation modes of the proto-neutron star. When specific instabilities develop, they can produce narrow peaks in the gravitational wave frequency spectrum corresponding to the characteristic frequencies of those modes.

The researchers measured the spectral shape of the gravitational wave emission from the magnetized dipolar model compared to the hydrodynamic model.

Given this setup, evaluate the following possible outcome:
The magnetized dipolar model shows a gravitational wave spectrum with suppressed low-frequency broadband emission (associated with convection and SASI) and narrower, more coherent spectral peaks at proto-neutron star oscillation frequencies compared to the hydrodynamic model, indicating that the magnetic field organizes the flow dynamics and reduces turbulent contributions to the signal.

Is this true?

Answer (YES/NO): NO